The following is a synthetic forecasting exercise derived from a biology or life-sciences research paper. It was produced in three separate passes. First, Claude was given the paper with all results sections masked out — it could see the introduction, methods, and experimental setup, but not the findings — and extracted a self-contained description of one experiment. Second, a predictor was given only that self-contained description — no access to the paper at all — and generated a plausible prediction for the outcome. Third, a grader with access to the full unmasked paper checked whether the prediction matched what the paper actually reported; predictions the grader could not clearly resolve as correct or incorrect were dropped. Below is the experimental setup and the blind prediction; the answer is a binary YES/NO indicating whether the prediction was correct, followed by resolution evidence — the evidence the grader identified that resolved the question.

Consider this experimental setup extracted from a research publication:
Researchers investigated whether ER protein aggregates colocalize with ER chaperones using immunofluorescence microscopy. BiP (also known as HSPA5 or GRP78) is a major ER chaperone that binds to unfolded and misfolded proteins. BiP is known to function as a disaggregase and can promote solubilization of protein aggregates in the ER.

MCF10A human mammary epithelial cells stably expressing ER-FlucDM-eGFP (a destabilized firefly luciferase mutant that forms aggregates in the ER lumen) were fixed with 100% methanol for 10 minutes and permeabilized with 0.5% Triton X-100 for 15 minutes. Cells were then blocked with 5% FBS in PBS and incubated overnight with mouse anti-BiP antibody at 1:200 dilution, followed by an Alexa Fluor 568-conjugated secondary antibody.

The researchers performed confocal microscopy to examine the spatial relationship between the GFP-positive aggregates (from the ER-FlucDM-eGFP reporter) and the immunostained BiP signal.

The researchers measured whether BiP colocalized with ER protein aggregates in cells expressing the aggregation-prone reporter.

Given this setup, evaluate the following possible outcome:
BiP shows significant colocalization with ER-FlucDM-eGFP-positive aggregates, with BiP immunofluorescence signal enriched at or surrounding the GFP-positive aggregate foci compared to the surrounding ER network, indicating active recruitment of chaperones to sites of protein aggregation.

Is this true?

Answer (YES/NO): YES